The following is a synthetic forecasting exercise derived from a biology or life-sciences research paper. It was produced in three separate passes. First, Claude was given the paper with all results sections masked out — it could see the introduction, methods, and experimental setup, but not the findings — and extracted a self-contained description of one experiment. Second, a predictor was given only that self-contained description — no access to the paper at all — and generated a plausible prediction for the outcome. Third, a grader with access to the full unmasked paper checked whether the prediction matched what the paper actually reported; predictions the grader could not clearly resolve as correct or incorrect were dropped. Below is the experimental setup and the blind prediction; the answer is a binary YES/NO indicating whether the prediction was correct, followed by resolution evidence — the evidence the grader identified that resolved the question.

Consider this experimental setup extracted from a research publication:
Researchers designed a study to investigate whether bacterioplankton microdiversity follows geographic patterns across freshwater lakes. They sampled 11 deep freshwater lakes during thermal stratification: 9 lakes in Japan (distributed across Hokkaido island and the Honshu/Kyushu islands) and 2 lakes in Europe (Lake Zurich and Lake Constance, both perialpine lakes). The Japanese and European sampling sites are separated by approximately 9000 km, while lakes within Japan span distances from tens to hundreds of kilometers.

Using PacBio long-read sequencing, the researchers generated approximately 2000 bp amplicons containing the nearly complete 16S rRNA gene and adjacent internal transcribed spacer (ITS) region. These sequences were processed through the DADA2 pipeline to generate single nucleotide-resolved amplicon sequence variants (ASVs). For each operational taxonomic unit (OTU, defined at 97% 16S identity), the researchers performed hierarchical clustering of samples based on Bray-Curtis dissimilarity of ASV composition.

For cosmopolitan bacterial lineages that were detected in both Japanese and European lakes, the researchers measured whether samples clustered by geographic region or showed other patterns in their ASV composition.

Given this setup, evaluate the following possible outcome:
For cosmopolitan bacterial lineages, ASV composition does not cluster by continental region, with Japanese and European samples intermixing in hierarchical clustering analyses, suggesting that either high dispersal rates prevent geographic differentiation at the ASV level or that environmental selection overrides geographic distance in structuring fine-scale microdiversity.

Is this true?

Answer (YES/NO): NO